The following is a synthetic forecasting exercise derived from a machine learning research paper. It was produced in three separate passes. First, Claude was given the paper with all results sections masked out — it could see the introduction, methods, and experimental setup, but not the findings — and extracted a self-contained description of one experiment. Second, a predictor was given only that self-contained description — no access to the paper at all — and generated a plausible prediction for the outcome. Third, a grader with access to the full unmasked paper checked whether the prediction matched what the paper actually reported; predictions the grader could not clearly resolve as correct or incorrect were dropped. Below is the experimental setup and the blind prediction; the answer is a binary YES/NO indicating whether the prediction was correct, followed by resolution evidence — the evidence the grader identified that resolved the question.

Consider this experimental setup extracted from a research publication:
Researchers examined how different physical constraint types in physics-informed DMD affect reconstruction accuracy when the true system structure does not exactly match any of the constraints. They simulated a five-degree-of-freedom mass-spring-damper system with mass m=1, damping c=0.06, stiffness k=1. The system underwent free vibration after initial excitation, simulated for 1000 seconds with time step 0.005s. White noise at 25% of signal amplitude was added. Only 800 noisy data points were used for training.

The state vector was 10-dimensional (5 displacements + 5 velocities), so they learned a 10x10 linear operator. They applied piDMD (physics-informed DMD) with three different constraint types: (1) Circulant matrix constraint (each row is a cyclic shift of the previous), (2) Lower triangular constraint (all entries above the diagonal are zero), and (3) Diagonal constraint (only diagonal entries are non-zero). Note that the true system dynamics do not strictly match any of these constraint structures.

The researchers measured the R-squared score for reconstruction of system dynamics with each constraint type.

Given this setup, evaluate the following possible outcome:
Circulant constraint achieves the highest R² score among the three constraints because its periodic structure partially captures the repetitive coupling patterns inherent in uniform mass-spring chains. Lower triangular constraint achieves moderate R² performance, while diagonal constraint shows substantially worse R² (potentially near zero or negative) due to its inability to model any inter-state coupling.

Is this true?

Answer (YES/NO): NO